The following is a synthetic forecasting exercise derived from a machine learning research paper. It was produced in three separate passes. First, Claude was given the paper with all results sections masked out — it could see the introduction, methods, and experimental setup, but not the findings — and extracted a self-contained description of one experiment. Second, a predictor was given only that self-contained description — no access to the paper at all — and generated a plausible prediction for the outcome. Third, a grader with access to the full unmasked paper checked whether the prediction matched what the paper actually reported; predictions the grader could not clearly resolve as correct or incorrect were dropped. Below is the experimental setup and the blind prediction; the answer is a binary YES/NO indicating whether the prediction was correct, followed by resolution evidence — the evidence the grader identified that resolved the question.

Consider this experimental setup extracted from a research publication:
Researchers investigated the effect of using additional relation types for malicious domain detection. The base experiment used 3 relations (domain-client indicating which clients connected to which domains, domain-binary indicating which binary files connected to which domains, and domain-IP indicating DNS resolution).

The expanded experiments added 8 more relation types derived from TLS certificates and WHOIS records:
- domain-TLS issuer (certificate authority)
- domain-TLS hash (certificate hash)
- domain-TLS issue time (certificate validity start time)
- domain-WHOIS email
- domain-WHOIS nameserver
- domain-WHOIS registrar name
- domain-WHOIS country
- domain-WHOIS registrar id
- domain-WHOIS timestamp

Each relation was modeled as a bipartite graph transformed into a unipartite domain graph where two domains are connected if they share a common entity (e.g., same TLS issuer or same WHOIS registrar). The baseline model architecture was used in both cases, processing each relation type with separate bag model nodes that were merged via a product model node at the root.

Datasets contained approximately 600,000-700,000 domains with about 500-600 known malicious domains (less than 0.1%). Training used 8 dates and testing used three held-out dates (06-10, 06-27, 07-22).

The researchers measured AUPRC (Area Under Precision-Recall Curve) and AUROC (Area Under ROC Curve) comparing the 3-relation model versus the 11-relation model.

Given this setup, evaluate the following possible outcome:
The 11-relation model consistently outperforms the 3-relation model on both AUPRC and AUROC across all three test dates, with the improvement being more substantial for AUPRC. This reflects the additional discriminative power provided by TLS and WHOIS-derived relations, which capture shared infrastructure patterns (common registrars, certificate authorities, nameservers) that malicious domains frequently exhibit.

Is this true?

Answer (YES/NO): YES